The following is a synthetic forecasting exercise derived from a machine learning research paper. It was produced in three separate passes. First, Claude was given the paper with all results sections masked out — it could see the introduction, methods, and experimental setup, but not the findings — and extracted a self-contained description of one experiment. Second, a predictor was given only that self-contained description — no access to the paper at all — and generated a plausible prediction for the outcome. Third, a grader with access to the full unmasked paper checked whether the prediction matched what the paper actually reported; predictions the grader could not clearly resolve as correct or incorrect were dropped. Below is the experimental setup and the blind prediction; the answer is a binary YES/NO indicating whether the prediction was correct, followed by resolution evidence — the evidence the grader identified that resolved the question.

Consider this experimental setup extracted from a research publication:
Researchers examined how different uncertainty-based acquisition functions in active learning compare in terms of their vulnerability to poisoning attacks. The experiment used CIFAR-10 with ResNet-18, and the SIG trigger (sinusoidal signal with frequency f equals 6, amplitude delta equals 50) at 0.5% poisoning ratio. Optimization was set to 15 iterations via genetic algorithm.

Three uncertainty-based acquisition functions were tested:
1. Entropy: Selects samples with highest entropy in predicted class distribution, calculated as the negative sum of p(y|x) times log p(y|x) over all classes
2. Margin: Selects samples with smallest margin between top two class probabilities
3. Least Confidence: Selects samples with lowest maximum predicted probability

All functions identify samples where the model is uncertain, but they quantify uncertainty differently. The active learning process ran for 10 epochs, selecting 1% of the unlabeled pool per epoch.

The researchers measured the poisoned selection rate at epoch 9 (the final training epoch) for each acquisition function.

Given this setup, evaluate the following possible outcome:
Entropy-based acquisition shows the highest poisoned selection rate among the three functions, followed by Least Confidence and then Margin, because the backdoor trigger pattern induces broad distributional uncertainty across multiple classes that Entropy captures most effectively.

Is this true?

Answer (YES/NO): NO